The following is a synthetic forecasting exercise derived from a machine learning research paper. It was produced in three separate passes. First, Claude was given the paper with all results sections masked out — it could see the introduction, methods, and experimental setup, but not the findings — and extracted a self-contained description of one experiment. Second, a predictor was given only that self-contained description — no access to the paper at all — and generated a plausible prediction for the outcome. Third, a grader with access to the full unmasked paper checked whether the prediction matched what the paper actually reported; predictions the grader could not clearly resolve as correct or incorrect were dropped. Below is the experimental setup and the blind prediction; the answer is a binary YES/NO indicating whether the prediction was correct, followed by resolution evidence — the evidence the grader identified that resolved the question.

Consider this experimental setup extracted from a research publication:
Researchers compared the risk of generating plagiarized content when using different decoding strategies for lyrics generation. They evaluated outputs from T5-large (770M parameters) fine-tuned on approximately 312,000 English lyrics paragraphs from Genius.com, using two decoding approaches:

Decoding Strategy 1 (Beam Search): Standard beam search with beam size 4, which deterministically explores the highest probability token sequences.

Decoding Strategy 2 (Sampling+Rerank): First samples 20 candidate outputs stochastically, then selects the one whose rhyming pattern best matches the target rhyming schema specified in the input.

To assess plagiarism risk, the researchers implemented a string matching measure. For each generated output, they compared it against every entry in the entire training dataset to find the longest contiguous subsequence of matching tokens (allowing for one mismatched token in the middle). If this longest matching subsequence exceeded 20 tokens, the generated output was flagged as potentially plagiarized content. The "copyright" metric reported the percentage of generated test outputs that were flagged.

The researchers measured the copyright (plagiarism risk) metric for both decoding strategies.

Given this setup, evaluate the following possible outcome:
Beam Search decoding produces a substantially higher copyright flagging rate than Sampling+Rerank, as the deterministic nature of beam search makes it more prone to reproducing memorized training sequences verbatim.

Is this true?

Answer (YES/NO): YES